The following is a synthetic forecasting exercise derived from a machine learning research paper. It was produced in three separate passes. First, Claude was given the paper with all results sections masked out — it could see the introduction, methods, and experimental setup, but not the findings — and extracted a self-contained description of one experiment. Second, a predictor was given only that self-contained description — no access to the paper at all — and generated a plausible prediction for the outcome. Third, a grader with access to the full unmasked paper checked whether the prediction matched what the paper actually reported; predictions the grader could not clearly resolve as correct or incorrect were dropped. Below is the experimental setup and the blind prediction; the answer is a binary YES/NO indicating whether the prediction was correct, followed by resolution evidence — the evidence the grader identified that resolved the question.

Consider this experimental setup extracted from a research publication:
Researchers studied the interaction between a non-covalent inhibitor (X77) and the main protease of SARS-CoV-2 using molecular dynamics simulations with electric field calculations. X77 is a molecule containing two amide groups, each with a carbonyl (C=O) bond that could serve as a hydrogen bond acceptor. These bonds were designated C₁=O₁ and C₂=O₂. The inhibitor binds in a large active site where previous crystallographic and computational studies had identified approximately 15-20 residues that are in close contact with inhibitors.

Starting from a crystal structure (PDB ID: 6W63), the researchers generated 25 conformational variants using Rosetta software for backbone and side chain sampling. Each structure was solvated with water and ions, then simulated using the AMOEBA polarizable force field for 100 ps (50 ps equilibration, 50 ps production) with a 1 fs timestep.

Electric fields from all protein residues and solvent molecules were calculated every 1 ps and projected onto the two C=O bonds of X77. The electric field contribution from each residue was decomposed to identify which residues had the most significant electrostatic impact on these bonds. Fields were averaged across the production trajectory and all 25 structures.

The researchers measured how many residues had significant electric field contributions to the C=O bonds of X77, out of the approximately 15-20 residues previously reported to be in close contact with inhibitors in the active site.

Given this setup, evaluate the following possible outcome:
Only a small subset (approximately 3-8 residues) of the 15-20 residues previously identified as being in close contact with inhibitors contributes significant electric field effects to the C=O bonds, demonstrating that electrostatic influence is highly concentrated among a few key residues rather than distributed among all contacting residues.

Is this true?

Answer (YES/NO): YES